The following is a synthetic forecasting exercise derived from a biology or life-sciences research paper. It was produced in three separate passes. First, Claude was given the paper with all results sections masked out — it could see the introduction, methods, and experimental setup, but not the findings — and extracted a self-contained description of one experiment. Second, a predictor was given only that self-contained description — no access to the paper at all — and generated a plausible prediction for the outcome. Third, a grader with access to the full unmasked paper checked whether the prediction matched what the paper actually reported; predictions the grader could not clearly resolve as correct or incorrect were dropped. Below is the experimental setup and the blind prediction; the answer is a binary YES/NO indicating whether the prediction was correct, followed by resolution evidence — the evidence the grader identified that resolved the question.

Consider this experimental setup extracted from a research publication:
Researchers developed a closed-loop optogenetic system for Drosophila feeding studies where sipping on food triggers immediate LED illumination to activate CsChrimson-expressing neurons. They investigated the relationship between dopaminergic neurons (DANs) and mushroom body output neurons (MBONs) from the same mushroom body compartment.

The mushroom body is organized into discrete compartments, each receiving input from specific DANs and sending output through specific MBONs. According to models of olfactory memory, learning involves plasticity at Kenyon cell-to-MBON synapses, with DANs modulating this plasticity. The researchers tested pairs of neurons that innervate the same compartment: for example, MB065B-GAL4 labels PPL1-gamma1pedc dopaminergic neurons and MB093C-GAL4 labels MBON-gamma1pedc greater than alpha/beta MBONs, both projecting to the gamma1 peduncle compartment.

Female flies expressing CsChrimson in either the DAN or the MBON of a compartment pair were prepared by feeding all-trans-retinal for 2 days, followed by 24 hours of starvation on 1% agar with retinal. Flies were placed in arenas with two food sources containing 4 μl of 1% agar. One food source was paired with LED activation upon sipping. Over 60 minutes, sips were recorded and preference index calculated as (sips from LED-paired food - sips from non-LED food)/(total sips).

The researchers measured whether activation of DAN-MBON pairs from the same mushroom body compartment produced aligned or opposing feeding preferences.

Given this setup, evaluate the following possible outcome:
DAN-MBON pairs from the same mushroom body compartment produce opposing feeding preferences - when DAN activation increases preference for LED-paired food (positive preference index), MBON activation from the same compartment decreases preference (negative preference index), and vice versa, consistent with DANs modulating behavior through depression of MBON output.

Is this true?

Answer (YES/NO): YES